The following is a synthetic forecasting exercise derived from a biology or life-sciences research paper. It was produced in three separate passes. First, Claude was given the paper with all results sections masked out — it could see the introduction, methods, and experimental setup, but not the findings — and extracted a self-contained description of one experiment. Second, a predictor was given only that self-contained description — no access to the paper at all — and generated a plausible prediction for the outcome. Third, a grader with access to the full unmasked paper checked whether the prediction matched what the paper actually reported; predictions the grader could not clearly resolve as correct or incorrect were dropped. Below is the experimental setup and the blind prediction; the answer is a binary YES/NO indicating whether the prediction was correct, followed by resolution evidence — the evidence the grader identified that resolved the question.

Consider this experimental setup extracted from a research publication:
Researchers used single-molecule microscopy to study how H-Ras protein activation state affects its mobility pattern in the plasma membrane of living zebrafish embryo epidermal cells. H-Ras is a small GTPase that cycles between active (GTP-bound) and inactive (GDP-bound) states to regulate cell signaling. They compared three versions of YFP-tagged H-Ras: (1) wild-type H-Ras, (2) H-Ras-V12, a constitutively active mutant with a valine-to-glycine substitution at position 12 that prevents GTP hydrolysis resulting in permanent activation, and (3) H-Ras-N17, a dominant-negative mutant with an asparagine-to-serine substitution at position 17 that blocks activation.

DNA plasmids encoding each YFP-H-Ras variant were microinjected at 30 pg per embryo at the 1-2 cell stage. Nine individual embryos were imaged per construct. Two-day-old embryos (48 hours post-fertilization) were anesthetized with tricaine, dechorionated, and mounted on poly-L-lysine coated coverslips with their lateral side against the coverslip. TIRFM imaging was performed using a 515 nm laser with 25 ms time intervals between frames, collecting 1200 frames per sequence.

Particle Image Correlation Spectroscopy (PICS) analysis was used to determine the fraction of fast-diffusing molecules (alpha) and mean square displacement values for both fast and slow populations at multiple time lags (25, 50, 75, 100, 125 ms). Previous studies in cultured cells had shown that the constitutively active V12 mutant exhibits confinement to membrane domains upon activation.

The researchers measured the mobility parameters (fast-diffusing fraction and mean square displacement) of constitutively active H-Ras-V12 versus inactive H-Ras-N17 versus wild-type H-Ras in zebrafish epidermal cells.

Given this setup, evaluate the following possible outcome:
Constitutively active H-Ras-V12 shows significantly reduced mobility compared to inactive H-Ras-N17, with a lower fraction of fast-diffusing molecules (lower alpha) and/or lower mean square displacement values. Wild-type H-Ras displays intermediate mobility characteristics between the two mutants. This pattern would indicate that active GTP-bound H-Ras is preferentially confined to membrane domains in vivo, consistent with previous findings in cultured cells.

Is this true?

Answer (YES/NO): NO